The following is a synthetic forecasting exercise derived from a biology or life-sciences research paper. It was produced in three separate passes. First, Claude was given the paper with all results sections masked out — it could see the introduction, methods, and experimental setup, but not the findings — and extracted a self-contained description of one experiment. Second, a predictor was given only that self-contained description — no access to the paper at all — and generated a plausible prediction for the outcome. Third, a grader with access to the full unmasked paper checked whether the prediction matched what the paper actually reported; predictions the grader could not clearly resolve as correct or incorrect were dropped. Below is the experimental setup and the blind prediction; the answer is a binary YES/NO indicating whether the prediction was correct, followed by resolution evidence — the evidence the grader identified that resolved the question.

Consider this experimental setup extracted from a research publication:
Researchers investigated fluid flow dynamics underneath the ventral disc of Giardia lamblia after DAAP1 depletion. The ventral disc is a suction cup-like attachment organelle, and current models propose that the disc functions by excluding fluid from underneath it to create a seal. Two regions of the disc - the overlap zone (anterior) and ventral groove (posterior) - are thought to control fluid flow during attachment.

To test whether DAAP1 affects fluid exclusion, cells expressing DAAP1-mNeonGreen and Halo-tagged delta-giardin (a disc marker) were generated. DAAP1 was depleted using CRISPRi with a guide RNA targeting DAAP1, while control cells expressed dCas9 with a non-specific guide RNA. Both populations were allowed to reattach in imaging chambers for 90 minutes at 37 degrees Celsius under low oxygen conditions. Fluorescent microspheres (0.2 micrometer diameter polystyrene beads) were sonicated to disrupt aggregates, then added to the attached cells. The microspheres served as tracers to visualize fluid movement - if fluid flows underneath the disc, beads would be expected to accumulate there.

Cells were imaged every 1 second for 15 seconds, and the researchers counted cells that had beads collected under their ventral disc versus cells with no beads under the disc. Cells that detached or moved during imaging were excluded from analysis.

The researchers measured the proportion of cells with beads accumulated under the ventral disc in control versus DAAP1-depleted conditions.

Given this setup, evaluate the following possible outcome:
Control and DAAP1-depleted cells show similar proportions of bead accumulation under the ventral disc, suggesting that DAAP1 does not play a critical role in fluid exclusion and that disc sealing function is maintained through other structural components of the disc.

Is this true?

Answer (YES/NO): NO